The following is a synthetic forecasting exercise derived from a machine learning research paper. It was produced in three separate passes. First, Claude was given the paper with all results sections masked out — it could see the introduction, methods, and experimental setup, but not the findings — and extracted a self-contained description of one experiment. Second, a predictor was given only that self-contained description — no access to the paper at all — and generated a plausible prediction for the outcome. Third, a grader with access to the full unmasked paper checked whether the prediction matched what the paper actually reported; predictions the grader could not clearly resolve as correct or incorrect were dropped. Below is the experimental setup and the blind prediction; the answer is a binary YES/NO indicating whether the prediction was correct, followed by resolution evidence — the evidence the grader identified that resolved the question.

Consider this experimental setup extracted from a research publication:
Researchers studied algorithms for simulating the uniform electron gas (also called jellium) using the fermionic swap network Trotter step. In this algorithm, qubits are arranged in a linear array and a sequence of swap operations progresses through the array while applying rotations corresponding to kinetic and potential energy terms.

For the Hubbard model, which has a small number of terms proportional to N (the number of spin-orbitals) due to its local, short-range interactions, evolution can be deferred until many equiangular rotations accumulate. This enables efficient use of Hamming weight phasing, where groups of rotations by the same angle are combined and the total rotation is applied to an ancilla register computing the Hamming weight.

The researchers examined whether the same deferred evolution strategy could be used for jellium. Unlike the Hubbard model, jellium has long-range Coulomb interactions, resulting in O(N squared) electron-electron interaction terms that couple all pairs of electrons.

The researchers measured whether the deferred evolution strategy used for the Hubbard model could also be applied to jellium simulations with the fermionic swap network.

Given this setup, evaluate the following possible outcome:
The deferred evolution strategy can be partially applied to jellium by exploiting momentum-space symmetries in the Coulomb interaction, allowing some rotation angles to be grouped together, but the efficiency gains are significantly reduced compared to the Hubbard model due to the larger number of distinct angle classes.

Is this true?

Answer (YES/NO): NO